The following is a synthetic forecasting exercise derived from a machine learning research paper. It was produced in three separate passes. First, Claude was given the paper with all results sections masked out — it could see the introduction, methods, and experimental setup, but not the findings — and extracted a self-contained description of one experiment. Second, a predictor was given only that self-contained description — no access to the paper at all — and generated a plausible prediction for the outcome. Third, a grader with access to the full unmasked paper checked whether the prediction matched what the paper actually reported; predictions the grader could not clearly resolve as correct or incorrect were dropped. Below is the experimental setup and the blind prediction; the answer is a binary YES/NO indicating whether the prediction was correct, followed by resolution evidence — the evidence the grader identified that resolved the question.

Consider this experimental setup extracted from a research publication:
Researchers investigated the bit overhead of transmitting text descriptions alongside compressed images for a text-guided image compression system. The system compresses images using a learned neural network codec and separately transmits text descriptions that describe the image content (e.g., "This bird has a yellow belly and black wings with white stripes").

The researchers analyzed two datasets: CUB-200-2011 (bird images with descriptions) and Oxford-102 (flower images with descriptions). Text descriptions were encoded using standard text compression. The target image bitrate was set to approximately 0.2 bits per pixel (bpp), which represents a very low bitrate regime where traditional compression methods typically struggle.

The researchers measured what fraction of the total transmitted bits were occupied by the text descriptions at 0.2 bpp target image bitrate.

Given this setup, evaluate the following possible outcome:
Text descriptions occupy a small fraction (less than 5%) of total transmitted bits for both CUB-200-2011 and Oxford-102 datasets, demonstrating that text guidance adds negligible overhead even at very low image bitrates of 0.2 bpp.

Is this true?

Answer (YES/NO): YES